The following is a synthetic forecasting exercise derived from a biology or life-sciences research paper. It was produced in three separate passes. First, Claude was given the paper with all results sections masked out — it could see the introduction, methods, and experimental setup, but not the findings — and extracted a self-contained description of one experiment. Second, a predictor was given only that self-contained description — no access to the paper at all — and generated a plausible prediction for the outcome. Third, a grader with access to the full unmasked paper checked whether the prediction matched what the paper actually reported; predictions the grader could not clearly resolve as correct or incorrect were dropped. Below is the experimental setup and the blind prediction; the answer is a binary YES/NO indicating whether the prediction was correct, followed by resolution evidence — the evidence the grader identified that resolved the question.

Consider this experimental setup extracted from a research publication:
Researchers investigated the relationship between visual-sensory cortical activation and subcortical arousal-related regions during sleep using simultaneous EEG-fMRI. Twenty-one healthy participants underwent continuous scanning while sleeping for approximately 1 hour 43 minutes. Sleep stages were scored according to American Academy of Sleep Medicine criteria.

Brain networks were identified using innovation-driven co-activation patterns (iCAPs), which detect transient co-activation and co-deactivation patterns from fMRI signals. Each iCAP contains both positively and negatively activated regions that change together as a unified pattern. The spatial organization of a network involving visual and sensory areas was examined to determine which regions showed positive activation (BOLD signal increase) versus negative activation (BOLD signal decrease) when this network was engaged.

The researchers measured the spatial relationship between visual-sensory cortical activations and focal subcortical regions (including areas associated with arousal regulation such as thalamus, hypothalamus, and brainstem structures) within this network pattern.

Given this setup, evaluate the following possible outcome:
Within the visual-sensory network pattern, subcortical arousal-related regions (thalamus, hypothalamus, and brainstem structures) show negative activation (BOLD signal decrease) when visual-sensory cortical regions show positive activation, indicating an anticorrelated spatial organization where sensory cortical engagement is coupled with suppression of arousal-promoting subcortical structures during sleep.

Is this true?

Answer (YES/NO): YES